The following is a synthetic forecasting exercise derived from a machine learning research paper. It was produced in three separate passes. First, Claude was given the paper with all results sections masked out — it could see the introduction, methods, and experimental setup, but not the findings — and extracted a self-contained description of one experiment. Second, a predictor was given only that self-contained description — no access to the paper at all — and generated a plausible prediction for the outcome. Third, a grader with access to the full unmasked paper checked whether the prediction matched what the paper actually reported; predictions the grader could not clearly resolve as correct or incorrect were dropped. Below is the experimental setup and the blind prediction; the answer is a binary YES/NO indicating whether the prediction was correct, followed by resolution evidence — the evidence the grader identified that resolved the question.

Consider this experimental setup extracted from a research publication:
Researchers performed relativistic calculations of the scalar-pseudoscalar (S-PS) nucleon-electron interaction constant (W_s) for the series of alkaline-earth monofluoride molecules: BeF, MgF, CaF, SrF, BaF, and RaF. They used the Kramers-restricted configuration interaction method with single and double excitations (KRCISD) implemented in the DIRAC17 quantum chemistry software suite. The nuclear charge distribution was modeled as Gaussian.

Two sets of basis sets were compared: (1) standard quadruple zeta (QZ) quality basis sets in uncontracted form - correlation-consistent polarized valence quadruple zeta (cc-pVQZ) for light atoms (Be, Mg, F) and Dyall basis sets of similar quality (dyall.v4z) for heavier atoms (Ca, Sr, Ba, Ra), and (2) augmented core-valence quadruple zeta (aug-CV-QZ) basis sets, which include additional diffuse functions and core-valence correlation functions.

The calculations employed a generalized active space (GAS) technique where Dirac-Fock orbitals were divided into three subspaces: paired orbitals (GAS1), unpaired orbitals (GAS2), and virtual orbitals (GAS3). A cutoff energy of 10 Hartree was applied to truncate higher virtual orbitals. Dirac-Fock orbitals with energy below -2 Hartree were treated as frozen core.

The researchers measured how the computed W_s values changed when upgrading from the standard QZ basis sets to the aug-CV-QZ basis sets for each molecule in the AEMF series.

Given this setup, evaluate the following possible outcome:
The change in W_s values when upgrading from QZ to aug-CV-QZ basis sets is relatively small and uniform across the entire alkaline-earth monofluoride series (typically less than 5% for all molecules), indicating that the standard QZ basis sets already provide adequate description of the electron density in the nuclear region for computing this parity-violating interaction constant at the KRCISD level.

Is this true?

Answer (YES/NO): NO